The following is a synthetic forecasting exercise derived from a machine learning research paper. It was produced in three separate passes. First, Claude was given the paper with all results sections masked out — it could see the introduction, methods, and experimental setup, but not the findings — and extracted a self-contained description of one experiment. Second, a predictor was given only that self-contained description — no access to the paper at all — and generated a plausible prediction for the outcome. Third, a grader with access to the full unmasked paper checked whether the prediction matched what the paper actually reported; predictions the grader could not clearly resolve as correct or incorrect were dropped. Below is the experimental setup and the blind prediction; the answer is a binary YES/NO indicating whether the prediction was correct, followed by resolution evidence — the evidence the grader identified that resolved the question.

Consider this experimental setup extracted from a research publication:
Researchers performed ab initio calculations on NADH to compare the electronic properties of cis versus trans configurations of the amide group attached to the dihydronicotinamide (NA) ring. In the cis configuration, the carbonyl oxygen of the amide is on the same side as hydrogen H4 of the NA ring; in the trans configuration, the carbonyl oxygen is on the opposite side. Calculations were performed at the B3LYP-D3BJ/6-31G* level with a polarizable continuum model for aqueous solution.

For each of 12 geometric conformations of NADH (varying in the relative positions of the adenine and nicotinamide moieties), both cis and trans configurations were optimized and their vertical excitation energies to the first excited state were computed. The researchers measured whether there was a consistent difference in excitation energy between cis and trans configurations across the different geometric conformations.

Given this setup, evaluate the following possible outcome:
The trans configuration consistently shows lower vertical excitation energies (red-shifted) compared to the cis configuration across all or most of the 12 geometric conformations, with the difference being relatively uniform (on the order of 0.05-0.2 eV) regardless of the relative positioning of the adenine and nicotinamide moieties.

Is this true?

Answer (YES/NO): NO